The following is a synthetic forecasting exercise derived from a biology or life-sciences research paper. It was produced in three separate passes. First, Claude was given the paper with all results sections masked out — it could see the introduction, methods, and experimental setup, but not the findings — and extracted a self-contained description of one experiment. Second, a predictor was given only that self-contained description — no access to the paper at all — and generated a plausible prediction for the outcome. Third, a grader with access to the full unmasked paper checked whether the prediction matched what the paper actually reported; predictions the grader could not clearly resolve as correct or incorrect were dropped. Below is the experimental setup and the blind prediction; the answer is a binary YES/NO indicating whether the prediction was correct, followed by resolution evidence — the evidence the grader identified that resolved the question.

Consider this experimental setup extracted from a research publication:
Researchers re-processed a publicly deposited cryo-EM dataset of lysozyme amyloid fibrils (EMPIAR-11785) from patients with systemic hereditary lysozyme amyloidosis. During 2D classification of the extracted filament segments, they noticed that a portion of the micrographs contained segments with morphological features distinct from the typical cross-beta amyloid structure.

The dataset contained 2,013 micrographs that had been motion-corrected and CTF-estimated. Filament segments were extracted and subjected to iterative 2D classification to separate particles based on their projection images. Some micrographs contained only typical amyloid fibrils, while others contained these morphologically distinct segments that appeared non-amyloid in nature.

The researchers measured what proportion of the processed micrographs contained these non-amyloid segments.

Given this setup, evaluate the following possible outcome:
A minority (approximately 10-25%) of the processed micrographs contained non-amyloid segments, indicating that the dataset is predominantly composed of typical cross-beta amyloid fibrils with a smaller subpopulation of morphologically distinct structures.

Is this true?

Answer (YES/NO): NO